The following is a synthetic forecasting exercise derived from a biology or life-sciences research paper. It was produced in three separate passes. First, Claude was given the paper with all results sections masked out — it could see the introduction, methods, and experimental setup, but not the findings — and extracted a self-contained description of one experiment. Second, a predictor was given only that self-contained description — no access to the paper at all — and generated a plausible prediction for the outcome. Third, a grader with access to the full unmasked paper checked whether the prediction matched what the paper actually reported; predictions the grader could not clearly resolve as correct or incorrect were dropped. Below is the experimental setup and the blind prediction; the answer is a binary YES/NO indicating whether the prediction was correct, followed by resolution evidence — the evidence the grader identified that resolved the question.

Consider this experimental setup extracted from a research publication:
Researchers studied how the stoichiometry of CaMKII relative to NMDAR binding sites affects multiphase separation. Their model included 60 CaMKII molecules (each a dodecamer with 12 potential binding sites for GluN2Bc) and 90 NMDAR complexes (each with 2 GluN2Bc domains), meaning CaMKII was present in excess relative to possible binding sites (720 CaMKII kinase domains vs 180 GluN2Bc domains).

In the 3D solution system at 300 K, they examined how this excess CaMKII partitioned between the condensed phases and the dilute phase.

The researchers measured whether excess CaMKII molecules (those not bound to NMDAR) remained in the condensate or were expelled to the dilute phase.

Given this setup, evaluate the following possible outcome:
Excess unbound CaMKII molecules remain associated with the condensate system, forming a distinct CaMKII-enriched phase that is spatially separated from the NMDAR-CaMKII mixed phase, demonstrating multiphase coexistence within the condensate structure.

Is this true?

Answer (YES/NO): NO